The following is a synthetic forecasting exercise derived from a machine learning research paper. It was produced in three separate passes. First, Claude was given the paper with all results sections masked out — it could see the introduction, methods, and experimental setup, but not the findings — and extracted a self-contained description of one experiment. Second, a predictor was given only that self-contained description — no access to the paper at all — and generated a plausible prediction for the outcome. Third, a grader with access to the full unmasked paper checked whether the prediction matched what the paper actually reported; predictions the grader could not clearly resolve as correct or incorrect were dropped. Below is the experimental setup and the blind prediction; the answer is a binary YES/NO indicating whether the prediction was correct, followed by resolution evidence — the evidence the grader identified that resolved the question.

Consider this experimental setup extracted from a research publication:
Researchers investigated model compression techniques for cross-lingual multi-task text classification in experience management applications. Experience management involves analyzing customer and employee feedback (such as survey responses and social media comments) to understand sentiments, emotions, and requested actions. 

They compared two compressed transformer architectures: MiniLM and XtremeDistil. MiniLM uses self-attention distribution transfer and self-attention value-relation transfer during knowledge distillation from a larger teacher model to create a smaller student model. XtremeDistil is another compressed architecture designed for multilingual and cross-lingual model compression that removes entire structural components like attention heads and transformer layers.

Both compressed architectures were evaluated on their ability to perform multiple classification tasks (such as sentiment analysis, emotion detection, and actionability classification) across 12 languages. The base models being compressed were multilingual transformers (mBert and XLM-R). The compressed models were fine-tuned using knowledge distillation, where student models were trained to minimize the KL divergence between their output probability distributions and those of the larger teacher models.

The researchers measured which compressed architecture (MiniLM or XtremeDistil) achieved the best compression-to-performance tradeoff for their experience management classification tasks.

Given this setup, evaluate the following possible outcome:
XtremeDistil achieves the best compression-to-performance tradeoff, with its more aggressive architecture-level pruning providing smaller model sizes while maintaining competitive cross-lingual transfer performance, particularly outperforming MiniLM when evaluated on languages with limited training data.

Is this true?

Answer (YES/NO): NO